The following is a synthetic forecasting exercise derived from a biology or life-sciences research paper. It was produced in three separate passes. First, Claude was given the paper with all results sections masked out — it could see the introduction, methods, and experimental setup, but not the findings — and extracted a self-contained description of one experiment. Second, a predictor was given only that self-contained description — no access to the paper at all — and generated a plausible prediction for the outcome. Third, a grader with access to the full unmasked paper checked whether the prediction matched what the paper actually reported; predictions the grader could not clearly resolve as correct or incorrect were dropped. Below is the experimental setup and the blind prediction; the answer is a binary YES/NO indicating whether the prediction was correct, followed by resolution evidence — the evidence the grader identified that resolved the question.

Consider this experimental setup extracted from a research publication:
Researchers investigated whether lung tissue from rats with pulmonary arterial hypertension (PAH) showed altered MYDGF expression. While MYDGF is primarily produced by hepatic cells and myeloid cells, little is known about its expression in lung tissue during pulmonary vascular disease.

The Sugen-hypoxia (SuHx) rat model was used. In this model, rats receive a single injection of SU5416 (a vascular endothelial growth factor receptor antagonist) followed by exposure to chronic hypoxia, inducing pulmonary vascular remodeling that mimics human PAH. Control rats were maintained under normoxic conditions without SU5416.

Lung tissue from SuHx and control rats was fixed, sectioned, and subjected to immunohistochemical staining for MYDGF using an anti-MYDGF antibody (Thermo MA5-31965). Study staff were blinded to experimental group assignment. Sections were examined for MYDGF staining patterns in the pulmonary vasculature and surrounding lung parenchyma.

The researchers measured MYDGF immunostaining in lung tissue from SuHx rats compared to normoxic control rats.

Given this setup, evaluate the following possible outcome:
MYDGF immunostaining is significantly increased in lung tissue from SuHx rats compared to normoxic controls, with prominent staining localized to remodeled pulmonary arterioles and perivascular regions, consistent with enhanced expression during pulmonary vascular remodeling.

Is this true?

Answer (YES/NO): NO